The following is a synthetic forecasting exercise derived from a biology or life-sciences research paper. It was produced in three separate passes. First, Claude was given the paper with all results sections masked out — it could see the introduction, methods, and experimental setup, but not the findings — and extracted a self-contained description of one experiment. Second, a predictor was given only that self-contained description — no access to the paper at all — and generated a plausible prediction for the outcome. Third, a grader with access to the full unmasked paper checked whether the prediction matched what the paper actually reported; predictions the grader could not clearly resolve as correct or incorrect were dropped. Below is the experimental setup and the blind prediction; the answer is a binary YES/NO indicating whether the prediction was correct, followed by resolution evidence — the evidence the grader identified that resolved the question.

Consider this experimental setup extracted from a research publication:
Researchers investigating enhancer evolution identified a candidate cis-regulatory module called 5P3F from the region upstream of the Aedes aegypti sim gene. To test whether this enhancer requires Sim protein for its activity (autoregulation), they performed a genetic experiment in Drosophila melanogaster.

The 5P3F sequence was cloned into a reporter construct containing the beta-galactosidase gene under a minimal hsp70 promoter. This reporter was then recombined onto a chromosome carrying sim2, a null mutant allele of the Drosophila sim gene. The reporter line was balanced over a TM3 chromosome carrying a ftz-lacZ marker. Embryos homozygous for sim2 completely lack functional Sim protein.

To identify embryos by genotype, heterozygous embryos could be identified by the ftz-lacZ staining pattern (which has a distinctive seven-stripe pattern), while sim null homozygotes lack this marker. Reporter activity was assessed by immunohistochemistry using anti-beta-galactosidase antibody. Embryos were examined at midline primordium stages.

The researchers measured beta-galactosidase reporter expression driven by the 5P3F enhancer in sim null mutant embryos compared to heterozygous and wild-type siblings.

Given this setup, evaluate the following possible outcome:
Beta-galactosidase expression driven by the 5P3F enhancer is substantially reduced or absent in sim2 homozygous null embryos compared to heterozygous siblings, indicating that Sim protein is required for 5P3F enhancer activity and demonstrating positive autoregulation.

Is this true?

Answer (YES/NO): NO